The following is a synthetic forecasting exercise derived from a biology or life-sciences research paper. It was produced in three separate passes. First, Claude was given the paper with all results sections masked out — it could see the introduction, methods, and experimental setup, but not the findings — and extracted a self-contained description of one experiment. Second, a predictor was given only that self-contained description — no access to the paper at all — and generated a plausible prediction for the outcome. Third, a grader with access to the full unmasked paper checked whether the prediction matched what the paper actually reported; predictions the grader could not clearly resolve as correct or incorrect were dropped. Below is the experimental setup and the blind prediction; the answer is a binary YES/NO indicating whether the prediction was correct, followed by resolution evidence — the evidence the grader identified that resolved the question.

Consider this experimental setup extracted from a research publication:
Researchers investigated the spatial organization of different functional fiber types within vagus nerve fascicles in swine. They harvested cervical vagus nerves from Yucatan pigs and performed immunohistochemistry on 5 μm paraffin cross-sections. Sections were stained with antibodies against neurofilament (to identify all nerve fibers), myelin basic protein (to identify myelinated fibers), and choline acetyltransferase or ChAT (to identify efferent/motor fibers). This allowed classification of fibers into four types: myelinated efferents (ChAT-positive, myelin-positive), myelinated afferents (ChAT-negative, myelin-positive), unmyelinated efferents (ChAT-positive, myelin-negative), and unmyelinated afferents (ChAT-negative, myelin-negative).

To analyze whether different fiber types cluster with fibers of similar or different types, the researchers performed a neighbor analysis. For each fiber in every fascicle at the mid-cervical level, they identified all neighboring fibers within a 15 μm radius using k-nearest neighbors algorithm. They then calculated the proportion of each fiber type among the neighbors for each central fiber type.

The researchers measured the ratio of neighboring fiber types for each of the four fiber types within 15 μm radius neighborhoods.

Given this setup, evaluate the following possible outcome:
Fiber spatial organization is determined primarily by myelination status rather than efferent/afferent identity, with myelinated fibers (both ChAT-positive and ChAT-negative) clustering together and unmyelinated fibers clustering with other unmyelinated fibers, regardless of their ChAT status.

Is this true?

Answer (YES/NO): NO